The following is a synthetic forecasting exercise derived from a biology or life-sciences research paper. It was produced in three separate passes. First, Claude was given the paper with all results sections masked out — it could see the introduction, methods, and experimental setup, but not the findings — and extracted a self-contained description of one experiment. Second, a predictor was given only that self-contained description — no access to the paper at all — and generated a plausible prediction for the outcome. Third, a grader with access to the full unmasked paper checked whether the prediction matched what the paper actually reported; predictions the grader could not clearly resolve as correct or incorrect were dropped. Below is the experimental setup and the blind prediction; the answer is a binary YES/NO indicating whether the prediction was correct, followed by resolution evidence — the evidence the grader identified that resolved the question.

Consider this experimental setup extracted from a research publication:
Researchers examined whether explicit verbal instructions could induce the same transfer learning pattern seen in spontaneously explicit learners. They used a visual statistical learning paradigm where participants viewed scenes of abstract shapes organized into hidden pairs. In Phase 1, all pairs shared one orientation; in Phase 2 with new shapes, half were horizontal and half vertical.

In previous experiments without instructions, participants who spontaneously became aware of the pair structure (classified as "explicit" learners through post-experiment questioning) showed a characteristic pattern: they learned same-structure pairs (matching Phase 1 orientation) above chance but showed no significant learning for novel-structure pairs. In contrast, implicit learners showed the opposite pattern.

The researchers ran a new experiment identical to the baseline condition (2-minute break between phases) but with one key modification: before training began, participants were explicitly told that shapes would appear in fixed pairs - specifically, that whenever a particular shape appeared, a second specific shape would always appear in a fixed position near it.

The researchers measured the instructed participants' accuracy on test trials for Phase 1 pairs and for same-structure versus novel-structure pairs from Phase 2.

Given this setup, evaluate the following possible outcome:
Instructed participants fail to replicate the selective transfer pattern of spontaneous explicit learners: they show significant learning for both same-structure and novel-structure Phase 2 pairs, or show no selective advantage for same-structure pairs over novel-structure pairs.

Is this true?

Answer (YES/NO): NO